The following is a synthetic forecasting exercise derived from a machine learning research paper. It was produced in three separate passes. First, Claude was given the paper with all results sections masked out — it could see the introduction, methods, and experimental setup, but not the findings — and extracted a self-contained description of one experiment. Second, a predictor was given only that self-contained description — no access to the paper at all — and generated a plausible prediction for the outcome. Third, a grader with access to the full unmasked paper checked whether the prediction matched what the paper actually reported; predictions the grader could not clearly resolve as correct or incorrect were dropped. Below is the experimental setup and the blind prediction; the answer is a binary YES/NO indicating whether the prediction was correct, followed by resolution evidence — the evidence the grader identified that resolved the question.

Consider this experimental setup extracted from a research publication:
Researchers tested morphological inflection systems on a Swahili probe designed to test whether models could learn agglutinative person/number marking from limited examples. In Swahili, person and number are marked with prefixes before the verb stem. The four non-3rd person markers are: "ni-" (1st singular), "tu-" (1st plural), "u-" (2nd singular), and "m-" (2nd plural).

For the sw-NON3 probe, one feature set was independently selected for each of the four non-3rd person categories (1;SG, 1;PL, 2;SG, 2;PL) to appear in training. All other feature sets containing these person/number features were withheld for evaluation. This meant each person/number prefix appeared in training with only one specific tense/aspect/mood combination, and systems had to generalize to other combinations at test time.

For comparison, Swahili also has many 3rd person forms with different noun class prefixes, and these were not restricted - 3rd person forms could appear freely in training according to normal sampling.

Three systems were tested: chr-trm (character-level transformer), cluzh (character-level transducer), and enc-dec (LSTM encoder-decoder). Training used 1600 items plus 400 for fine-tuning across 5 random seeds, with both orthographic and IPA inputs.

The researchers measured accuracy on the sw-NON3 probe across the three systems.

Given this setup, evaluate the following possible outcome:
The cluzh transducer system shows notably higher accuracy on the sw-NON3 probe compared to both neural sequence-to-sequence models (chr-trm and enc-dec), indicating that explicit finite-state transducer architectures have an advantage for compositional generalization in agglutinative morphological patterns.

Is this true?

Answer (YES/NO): NO